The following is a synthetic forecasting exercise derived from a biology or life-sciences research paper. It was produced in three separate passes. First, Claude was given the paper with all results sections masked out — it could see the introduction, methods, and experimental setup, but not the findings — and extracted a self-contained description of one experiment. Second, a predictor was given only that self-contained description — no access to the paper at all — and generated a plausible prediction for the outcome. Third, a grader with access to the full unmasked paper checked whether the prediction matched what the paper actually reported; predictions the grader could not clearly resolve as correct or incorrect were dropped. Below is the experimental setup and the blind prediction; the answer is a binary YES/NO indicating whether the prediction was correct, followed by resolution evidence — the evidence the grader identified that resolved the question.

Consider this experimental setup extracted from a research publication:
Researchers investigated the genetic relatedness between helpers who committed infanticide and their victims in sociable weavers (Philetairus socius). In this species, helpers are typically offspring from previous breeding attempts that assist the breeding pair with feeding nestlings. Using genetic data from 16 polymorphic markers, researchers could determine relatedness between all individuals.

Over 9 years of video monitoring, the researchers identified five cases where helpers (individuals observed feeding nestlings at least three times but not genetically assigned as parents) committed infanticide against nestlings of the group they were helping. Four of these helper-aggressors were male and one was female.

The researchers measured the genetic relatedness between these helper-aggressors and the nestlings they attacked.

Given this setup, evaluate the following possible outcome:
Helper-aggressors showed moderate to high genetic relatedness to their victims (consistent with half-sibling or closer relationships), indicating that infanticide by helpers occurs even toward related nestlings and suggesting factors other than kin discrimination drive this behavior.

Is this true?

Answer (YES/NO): NO